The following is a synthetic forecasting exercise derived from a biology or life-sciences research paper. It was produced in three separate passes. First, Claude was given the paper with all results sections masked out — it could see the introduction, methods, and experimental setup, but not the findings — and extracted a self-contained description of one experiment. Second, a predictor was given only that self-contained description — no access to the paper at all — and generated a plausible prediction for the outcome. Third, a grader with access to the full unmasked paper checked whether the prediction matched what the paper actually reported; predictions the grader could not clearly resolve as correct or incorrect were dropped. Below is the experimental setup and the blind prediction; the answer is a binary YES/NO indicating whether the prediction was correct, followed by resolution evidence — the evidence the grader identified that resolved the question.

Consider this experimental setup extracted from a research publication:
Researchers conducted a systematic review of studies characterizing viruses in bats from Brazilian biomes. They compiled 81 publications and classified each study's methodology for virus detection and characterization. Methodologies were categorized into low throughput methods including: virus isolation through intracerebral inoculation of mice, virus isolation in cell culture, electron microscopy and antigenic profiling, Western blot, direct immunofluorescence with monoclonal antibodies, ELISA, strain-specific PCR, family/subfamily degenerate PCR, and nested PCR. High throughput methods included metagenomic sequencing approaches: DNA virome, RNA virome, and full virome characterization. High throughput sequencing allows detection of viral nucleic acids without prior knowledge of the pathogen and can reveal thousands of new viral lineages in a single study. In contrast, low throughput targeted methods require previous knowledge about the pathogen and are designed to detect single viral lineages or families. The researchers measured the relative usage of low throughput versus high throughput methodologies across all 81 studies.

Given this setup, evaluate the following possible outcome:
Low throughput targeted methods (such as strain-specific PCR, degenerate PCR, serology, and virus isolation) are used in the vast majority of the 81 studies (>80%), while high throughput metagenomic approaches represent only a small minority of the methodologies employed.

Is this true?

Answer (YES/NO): YES